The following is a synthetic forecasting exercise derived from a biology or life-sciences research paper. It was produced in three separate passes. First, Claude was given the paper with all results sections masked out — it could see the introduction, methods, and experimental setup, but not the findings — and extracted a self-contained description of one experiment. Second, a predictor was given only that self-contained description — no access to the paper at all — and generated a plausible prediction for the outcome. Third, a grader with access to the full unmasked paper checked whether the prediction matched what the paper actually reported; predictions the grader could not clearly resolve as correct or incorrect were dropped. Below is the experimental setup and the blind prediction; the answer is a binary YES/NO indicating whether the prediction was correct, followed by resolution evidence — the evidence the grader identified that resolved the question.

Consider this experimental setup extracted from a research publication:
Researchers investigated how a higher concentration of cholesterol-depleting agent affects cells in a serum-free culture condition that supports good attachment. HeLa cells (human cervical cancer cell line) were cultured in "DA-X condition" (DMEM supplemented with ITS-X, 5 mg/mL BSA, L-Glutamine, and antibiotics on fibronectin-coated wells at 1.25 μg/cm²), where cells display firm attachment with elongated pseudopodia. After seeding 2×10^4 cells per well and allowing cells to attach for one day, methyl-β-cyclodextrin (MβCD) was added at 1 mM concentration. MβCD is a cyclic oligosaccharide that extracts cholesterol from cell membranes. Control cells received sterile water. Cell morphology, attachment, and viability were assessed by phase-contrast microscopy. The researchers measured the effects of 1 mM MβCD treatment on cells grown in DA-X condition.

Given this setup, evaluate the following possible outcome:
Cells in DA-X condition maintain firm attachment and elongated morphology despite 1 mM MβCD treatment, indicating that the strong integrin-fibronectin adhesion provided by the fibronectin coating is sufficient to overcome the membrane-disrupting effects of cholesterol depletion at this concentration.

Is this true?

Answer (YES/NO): NO